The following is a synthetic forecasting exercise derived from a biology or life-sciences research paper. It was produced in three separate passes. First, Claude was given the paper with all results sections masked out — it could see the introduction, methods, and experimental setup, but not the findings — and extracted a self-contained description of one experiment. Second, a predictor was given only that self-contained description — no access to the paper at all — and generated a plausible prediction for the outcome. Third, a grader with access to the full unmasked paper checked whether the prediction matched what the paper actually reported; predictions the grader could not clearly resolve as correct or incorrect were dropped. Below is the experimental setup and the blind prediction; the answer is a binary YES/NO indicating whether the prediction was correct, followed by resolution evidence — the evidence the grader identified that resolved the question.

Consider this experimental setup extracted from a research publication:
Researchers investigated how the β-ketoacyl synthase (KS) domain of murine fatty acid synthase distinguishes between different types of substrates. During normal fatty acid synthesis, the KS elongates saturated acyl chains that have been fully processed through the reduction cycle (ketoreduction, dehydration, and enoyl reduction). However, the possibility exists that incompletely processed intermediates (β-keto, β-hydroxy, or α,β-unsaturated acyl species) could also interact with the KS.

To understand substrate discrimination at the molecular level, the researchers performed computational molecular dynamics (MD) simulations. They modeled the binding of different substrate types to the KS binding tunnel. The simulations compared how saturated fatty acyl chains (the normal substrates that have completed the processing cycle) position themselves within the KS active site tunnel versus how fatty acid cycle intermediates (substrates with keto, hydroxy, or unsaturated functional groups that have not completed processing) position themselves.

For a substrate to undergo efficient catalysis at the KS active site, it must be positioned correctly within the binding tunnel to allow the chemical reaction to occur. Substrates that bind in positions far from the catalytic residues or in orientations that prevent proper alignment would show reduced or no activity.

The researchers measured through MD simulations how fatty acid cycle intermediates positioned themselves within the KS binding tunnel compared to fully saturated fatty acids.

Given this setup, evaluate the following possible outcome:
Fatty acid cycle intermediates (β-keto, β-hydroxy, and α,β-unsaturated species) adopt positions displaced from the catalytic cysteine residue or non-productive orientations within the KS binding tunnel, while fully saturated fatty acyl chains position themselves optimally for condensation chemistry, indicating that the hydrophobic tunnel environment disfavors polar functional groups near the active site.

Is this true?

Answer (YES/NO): NO